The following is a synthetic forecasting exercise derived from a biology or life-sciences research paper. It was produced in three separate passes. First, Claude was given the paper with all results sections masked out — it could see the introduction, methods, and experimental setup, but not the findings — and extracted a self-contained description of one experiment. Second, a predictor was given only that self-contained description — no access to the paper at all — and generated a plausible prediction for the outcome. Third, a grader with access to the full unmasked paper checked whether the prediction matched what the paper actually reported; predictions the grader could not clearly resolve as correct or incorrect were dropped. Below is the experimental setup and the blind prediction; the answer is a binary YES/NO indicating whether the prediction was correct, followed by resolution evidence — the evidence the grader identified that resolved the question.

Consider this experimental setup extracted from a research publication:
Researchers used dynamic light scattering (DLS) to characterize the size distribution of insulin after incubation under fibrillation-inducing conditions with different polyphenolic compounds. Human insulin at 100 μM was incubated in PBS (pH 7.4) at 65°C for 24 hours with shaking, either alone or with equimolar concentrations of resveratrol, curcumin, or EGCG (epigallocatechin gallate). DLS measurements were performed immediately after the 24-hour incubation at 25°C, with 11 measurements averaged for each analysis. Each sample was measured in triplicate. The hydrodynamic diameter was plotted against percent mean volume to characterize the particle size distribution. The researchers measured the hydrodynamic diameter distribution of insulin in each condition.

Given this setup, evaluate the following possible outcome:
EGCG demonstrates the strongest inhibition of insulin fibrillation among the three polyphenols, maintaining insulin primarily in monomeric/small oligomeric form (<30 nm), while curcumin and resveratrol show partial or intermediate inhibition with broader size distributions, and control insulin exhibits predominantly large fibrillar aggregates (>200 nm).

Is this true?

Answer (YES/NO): NO